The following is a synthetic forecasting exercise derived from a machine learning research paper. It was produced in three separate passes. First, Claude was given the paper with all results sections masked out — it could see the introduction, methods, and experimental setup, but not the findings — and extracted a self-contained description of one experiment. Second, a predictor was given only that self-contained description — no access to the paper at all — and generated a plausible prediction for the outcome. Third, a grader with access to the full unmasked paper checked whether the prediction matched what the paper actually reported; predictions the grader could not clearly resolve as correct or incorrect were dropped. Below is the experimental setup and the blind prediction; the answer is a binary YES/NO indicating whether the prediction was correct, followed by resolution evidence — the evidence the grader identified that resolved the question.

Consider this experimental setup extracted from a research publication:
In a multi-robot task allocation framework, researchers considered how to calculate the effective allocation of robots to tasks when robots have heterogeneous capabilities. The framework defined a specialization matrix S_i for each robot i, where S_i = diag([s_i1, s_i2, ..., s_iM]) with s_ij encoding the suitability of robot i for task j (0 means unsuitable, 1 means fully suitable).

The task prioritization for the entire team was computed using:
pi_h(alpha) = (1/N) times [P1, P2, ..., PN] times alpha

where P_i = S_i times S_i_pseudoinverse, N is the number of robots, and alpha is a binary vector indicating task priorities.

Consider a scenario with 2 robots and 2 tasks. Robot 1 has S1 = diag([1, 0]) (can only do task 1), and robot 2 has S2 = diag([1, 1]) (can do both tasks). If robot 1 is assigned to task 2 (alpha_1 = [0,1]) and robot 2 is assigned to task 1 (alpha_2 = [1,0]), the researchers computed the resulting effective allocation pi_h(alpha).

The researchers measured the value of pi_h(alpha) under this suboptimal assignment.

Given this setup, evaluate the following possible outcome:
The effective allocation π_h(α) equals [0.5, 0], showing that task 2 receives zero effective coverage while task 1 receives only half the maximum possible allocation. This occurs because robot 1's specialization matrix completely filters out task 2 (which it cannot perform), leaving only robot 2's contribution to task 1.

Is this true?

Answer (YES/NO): YES